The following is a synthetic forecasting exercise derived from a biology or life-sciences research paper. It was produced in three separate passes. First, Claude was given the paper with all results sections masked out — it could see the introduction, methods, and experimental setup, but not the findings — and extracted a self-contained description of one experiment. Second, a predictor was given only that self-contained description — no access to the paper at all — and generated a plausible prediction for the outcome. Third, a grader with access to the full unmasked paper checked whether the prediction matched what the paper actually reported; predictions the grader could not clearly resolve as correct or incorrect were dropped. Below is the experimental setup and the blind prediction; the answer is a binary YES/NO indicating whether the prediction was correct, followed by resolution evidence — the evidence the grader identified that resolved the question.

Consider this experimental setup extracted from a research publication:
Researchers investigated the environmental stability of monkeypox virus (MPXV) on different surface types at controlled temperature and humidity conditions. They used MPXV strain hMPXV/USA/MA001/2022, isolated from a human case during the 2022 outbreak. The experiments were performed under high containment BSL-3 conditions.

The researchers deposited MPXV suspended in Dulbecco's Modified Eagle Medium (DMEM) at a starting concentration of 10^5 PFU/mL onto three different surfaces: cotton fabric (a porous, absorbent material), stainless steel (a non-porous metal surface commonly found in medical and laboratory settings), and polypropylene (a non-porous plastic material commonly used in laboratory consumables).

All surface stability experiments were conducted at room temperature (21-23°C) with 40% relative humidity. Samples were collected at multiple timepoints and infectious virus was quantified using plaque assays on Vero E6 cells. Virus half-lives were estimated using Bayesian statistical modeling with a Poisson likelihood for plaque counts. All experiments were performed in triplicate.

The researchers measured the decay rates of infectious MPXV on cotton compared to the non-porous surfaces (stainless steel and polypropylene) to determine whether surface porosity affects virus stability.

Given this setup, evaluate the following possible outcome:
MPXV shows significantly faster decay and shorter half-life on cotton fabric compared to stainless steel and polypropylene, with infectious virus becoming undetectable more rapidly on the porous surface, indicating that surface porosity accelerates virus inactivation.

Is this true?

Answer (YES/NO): YES